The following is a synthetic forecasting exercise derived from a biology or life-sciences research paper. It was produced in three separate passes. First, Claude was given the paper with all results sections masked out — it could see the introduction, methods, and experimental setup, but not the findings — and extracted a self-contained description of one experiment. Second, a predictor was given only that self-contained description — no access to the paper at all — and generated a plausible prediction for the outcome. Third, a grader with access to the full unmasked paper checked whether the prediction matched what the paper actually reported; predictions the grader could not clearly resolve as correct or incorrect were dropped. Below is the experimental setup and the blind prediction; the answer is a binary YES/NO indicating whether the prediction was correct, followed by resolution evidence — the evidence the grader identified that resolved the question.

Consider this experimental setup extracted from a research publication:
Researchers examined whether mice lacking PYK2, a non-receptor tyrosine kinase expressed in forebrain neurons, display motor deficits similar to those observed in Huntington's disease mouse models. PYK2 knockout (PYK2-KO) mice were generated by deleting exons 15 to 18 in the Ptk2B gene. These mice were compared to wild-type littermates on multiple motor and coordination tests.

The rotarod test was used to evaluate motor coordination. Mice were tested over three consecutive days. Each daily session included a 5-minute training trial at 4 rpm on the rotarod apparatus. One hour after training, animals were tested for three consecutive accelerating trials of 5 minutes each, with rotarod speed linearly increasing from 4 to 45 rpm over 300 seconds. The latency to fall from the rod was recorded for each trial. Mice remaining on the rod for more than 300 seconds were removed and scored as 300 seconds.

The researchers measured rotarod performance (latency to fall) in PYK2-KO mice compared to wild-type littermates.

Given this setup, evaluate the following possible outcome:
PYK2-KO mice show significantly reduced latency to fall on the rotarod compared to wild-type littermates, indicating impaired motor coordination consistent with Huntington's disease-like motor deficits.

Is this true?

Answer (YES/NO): NO